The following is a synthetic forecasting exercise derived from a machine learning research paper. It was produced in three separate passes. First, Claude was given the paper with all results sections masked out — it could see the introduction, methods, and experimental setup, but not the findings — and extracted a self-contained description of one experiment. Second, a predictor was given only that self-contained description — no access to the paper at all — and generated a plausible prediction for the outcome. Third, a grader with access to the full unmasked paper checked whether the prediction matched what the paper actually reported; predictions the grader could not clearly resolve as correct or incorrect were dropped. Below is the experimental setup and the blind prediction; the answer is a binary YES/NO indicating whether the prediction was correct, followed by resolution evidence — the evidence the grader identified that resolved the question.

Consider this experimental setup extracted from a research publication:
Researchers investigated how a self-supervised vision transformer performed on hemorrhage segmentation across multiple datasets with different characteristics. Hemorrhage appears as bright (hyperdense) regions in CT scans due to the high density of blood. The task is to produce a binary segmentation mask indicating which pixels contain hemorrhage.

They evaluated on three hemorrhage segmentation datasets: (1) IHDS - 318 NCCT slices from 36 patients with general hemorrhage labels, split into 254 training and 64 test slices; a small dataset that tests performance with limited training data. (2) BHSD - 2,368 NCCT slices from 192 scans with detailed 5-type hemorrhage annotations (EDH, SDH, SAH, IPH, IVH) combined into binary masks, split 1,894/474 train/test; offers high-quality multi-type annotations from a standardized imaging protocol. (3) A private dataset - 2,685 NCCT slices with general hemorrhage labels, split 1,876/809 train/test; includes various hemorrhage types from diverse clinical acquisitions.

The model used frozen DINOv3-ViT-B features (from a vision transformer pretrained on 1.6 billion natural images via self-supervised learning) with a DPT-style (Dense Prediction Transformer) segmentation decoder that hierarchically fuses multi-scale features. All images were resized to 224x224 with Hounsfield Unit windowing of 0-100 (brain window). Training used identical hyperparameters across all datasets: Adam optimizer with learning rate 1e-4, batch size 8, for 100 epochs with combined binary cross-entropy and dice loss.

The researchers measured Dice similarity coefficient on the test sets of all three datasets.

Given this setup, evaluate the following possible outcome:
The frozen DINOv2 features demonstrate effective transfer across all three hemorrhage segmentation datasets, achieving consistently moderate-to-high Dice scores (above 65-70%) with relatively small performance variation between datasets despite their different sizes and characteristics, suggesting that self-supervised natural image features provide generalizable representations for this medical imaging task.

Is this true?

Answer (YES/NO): NO